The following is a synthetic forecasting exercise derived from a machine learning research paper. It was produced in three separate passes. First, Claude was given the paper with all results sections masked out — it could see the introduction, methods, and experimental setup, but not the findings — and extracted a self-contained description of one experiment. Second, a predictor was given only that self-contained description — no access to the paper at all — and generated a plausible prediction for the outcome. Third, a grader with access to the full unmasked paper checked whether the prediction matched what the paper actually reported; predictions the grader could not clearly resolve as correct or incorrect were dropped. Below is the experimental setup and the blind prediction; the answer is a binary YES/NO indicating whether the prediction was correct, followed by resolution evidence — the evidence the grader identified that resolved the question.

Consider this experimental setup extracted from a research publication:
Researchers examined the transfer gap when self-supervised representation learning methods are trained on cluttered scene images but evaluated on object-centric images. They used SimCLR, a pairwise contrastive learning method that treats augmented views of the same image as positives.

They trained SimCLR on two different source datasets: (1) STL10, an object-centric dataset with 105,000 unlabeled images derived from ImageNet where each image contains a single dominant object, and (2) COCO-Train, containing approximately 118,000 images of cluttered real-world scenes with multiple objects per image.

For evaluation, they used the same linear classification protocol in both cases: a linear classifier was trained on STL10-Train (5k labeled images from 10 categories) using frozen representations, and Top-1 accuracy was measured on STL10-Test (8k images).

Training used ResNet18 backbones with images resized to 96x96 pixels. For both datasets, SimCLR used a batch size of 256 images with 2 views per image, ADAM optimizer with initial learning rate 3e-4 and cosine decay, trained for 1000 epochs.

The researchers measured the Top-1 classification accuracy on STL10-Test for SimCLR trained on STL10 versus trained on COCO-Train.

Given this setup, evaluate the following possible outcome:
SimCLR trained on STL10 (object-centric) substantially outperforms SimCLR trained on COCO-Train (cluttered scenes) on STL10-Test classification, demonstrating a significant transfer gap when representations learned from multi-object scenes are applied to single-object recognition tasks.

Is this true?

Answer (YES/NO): YES